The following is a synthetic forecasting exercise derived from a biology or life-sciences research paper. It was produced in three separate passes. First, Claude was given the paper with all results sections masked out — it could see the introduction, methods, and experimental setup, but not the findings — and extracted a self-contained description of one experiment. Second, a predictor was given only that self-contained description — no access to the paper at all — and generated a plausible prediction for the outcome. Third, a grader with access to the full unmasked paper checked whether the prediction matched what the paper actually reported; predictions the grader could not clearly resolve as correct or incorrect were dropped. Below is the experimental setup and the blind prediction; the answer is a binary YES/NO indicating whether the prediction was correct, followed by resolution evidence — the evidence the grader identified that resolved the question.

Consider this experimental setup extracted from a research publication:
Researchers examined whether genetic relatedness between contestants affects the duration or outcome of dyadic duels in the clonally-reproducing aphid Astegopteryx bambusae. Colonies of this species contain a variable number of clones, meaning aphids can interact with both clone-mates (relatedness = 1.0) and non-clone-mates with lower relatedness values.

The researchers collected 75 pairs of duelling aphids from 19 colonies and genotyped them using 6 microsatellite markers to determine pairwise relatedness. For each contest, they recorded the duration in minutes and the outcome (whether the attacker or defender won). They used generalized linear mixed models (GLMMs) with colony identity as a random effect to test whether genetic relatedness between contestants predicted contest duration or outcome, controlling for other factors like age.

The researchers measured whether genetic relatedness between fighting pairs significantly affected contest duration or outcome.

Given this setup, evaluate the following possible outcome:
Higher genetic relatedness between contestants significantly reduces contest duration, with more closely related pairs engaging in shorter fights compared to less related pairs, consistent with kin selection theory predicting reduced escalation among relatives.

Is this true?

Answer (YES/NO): NO